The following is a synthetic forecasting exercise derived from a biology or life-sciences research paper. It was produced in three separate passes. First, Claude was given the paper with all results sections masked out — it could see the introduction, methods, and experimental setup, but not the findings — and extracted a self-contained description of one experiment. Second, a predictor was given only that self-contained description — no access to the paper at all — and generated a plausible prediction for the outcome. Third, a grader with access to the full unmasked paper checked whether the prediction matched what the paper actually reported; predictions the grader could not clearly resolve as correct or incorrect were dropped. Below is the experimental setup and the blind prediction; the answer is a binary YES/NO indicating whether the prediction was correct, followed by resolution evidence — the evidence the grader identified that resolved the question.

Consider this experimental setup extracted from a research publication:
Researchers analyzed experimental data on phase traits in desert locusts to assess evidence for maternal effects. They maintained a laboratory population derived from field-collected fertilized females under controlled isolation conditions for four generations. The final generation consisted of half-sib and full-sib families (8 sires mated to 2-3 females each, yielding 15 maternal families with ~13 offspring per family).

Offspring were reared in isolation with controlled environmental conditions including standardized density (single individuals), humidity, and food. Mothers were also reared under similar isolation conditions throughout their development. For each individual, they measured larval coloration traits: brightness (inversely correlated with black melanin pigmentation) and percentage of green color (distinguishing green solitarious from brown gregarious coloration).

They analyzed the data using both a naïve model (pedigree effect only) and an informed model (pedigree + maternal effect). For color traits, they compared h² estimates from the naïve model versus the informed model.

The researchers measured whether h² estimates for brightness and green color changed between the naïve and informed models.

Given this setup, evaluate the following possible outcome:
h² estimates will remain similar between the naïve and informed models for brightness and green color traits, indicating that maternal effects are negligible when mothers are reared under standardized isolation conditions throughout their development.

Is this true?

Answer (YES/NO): NO